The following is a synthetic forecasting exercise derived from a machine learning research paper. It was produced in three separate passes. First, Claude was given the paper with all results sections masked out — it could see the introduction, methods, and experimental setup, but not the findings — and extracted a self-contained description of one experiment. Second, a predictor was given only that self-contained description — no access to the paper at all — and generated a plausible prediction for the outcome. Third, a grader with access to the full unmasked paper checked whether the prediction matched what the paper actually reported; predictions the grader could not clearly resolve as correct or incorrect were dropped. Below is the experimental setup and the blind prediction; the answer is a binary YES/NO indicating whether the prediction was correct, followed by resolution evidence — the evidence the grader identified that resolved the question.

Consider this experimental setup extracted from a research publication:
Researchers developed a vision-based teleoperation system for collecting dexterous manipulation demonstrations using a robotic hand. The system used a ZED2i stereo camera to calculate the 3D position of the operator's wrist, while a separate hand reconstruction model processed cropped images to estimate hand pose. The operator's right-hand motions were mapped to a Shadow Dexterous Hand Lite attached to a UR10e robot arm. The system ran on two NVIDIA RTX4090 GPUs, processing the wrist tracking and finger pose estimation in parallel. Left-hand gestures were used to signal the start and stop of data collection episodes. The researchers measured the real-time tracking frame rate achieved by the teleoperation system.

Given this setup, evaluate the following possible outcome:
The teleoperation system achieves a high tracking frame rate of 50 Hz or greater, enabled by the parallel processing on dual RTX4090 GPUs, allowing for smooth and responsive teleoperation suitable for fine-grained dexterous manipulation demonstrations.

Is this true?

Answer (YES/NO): NO